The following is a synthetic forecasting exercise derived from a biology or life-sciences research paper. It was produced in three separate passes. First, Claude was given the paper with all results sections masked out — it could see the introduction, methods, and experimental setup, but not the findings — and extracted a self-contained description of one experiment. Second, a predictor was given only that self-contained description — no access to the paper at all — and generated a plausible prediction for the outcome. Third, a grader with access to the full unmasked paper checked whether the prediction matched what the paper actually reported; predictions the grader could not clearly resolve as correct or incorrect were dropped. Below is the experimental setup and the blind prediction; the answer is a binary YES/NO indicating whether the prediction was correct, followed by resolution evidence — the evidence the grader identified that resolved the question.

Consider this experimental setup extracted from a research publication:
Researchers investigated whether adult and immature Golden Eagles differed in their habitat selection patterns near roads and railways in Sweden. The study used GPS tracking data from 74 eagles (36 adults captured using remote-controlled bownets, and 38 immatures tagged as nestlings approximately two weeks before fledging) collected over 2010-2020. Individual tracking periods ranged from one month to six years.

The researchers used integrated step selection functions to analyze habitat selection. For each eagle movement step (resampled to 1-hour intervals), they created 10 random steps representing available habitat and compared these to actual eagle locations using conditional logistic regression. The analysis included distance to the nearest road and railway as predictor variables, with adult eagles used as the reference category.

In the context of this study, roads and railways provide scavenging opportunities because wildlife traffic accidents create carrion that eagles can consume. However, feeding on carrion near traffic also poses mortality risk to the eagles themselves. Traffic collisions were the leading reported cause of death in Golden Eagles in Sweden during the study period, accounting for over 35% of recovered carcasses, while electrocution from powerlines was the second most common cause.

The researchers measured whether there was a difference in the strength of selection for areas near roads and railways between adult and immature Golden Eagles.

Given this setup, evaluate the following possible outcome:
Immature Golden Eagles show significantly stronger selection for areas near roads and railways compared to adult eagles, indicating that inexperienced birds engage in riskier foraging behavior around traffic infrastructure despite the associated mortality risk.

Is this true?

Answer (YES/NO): YES